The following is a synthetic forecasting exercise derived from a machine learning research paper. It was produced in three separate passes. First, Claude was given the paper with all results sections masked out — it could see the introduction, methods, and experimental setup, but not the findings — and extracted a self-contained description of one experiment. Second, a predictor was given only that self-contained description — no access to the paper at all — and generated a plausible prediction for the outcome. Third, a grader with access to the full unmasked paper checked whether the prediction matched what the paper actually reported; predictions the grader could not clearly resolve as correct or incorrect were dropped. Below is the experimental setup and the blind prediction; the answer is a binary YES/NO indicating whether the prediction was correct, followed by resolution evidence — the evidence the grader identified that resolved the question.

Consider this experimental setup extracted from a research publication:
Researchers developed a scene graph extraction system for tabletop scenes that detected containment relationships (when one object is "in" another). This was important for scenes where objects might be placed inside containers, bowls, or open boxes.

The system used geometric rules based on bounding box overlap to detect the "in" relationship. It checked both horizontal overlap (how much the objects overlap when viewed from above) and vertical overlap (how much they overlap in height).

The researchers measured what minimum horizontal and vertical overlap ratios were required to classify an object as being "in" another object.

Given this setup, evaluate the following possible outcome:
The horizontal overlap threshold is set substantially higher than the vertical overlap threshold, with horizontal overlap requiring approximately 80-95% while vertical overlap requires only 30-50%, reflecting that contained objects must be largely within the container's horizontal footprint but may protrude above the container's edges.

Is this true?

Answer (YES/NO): YES